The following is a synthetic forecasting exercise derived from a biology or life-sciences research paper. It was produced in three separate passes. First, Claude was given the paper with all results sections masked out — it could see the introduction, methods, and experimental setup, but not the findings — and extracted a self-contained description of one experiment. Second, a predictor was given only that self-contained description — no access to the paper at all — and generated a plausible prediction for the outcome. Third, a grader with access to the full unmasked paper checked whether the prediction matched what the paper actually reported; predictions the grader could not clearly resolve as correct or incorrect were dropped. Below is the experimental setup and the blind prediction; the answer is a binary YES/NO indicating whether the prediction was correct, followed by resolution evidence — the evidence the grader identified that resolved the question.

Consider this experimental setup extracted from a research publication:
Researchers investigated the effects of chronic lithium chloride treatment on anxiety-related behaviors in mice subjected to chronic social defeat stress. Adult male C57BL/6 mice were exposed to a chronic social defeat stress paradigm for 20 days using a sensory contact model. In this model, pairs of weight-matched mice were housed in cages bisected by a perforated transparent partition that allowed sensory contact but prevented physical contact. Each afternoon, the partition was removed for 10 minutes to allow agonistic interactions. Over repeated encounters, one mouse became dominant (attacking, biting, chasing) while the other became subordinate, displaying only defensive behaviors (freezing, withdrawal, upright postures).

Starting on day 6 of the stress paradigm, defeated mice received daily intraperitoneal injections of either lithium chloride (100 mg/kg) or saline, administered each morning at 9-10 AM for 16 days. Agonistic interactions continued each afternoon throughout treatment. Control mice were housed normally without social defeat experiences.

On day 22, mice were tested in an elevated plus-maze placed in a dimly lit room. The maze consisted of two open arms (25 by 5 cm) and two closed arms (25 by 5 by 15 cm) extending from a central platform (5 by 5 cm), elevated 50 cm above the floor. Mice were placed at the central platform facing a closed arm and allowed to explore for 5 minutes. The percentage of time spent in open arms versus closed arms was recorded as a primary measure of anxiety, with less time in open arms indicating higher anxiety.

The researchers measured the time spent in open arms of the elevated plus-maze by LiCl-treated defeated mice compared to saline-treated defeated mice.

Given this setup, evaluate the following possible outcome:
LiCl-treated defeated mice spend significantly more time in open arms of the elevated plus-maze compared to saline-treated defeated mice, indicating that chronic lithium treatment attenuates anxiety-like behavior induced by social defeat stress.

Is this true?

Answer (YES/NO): NO